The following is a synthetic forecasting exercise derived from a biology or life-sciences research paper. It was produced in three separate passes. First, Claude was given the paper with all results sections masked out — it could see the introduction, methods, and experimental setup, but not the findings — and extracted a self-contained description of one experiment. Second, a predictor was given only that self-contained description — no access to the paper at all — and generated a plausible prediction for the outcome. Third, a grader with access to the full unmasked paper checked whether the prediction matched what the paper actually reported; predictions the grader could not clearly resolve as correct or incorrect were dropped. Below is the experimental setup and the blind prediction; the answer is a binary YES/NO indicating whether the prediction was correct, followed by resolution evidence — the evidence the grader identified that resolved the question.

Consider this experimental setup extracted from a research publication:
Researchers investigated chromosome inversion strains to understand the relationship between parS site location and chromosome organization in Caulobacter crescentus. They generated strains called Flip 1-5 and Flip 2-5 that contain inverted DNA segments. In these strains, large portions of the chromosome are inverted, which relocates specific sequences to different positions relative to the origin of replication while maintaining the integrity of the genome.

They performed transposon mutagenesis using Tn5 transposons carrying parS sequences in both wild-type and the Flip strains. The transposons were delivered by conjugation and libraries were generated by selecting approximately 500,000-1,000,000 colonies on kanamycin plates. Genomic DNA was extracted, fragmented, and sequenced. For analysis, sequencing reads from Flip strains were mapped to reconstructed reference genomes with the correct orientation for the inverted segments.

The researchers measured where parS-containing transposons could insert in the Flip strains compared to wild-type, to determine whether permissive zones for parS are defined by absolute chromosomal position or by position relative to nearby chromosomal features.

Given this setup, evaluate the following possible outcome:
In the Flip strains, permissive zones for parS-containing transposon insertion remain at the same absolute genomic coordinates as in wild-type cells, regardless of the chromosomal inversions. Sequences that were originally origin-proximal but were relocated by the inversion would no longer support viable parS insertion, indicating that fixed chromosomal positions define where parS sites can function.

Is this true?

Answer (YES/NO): NO